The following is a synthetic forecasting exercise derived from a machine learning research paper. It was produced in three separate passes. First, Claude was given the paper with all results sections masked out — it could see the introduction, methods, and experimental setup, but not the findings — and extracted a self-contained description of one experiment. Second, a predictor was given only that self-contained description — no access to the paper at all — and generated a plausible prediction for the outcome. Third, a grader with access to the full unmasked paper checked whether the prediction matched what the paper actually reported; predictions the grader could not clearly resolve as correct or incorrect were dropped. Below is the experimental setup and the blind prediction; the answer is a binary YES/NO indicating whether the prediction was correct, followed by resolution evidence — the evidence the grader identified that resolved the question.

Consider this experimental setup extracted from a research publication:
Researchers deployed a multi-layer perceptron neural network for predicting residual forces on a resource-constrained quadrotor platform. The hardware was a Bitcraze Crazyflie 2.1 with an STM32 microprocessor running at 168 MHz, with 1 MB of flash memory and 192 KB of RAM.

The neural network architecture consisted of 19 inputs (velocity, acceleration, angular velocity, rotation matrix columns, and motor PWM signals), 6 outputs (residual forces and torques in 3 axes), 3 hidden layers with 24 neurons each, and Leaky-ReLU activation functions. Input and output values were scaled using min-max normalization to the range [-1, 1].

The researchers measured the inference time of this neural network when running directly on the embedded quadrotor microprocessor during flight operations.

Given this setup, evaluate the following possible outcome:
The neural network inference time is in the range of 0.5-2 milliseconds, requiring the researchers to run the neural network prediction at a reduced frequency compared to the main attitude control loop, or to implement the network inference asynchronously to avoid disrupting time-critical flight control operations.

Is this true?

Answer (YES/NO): NO